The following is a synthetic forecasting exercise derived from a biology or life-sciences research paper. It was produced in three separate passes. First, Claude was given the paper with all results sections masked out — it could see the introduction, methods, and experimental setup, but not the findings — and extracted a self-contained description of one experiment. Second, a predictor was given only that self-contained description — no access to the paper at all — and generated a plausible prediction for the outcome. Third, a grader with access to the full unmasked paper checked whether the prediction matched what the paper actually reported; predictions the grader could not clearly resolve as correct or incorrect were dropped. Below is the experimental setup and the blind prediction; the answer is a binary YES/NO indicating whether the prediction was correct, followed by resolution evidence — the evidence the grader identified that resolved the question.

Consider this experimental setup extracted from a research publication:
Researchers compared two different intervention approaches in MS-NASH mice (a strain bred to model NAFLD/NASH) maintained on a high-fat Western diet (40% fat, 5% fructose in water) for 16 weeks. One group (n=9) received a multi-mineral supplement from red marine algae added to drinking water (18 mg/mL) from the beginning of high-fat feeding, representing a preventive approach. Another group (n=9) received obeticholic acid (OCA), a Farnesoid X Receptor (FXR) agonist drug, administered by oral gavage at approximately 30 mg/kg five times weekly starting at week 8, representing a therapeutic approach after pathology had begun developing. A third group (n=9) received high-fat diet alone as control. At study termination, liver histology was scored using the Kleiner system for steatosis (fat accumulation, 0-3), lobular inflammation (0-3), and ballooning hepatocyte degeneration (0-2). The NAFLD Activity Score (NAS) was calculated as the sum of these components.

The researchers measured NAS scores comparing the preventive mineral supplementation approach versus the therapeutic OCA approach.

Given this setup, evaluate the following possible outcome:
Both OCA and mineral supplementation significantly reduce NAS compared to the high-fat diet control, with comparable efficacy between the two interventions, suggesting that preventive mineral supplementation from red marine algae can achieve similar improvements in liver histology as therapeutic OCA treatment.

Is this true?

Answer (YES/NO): YES